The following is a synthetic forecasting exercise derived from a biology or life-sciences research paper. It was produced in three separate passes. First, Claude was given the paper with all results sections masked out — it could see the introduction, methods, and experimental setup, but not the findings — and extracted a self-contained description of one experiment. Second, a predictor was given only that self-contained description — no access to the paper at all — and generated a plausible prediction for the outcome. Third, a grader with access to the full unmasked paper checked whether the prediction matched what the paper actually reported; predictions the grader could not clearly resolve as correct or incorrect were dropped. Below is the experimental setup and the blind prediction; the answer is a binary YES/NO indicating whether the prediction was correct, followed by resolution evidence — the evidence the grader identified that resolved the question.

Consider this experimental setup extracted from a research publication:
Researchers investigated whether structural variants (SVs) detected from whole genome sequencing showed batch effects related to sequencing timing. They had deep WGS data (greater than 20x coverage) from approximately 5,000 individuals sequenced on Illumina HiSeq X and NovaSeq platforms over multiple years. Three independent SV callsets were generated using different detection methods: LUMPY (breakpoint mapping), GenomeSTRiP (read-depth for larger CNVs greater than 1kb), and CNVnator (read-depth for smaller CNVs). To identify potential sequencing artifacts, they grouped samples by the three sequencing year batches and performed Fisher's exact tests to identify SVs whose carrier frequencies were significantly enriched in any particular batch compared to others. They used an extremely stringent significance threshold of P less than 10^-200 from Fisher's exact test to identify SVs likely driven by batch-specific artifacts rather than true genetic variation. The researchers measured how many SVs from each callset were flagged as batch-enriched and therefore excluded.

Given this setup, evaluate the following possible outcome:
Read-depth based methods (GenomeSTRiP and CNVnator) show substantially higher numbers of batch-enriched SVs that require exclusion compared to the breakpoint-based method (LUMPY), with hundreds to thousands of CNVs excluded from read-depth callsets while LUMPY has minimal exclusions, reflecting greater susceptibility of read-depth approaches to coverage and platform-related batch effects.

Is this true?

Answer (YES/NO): NO